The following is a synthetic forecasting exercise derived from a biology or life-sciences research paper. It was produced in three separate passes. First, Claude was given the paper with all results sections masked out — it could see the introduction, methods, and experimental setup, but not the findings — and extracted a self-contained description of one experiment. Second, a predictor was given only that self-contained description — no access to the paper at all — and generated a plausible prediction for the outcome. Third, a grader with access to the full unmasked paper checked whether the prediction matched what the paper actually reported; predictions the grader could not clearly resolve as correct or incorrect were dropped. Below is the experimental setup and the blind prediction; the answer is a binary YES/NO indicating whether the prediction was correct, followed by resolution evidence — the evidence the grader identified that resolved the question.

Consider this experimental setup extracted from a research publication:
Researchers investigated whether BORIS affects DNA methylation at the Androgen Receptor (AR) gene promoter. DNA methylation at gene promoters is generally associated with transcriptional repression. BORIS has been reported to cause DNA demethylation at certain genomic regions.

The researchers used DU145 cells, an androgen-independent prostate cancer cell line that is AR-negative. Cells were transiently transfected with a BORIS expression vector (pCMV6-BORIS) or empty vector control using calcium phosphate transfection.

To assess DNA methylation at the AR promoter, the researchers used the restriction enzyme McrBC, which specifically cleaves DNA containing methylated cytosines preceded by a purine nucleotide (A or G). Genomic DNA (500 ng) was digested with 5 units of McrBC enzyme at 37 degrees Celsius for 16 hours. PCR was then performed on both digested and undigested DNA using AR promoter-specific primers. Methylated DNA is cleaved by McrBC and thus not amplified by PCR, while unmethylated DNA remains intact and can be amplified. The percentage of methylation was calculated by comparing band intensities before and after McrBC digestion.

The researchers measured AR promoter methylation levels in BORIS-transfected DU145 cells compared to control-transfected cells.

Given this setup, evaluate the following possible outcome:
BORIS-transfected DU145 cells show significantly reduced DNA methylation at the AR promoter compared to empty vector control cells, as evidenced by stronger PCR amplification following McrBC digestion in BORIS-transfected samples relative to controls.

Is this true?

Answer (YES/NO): YES